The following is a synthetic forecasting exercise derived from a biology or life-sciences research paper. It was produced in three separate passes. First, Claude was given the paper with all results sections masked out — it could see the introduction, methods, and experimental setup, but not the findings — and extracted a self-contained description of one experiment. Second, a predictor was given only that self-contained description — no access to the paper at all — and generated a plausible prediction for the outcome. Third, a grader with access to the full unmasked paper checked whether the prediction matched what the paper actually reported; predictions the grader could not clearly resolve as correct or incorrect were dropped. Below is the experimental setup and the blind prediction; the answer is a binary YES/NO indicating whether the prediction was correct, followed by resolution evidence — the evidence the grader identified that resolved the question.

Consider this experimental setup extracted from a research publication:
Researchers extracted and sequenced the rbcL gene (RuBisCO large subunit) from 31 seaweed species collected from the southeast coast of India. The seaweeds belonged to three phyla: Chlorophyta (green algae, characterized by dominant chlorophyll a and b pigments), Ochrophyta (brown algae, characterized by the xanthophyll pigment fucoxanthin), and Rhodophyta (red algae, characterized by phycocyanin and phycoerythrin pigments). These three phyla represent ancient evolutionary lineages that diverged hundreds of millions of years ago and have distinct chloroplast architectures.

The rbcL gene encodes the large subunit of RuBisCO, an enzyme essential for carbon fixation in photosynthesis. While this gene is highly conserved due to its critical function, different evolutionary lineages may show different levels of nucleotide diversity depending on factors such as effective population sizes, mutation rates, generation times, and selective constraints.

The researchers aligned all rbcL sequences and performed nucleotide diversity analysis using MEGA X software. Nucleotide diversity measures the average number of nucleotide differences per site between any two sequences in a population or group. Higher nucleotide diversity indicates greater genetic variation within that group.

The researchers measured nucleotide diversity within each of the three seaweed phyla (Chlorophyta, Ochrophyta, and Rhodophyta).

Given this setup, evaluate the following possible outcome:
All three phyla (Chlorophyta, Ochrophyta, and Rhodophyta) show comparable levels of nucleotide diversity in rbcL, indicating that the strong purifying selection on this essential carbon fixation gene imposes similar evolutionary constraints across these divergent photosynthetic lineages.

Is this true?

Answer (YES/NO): NO